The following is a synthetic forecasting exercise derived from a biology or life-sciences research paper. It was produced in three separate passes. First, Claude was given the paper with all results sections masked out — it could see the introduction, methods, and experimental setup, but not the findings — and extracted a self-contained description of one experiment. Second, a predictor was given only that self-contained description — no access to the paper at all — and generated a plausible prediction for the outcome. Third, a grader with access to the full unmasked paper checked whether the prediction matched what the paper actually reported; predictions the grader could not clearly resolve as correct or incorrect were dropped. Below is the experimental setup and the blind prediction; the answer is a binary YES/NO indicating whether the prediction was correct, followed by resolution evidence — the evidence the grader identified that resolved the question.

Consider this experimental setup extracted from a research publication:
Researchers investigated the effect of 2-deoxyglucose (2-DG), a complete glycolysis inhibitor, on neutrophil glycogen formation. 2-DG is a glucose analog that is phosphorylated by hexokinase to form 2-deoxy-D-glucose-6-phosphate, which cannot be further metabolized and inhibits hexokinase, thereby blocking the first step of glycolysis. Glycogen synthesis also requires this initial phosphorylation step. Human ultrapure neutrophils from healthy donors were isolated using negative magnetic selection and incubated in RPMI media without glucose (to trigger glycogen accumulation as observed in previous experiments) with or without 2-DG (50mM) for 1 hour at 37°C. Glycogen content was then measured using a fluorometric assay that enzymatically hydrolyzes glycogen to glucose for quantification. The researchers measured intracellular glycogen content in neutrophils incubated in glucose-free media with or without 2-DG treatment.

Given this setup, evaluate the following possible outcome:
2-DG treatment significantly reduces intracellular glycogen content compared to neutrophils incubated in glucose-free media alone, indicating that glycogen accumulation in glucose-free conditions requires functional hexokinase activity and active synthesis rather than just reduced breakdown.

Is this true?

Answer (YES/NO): YES